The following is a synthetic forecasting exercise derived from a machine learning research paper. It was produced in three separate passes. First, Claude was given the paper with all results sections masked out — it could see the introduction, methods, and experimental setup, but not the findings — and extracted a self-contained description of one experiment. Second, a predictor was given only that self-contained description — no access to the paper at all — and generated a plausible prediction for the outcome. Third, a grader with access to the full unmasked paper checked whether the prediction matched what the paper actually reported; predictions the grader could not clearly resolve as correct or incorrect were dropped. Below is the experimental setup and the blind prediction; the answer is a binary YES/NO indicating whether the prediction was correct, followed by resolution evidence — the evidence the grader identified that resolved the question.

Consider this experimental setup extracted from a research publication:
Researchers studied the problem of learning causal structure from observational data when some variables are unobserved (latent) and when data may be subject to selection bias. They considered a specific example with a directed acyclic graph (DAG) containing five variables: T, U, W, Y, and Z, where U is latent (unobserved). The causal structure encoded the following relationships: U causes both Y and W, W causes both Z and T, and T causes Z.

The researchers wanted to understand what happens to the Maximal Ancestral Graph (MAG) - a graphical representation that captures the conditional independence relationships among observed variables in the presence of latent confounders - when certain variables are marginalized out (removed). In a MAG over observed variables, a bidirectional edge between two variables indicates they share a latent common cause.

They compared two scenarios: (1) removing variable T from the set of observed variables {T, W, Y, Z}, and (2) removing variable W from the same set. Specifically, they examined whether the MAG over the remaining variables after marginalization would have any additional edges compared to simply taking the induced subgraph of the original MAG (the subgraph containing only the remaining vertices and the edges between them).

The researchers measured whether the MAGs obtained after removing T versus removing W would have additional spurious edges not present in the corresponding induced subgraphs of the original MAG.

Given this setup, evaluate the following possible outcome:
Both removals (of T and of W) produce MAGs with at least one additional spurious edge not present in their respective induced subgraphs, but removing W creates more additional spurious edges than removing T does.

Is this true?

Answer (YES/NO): NO